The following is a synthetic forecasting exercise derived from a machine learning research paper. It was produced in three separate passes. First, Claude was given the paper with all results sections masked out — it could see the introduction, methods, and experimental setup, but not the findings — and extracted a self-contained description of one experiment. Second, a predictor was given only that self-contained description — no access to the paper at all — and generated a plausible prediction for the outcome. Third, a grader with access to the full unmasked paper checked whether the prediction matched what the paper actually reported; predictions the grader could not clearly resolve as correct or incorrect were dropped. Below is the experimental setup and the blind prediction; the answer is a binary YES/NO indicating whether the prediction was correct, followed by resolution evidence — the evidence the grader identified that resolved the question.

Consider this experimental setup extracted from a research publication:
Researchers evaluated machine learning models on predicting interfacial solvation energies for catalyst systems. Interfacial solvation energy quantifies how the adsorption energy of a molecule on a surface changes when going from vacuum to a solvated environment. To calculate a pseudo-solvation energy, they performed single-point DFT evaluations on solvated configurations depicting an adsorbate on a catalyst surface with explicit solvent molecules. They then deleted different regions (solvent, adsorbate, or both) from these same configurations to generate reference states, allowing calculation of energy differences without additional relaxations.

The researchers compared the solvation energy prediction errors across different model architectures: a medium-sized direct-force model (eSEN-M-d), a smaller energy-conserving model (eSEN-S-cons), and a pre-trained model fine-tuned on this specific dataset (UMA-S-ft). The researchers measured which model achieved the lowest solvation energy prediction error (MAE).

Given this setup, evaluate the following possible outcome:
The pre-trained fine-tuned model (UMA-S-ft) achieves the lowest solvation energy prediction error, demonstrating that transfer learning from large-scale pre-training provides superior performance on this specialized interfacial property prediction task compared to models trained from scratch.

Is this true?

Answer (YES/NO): NO